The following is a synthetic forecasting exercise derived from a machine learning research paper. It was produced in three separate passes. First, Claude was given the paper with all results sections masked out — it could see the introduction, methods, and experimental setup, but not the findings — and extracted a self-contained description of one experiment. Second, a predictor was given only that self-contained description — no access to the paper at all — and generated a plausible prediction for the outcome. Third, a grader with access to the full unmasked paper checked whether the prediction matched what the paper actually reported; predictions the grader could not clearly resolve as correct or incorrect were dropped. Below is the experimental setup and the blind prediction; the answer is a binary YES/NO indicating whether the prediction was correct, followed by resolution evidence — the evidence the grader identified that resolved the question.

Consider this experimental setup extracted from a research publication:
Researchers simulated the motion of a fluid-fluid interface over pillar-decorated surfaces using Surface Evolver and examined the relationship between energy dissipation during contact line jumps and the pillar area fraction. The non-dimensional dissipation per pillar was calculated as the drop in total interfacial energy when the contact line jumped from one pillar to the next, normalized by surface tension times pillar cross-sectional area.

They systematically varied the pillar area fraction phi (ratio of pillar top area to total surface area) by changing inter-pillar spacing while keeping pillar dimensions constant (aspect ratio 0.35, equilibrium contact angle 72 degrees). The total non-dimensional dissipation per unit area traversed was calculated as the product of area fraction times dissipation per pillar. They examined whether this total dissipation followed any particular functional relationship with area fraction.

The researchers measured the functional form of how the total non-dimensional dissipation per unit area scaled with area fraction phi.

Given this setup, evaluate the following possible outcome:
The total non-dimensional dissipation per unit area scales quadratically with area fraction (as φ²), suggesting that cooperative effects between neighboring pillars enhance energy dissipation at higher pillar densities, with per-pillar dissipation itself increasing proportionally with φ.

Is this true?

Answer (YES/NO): NO